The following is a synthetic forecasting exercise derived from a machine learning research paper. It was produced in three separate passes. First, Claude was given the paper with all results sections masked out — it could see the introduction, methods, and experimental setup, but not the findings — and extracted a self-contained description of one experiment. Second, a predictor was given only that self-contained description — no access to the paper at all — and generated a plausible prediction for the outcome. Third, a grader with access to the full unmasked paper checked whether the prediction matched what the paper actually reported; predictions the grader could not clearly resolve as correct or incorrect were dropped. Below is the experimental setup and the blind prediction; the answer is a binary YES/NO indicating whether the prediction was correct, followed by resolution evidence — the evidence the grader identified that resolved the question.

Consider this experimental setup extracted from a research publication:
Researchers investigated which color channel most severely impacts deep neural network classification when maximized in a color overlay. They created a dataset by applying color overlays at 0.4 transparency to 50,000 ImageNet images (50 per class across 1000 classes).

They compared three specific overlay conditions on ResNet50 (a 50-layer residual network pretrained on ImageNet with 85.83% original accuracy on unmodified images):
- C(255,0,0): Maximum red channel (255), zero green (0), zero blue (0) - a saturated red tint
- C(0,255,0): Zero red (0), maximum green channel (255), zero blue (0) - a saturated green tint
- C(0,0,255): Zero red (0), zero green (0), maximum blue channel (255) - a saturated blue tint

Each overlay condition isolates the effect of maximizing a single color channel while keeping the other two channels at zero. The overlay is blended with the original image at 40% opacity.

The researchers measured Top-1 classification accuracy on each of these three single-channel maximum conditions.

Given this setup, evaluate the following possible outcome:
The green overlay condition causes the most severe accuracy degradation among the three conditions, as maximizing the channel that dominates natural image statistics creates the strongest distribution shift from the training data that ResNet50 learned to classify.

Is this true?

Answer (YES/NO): YES